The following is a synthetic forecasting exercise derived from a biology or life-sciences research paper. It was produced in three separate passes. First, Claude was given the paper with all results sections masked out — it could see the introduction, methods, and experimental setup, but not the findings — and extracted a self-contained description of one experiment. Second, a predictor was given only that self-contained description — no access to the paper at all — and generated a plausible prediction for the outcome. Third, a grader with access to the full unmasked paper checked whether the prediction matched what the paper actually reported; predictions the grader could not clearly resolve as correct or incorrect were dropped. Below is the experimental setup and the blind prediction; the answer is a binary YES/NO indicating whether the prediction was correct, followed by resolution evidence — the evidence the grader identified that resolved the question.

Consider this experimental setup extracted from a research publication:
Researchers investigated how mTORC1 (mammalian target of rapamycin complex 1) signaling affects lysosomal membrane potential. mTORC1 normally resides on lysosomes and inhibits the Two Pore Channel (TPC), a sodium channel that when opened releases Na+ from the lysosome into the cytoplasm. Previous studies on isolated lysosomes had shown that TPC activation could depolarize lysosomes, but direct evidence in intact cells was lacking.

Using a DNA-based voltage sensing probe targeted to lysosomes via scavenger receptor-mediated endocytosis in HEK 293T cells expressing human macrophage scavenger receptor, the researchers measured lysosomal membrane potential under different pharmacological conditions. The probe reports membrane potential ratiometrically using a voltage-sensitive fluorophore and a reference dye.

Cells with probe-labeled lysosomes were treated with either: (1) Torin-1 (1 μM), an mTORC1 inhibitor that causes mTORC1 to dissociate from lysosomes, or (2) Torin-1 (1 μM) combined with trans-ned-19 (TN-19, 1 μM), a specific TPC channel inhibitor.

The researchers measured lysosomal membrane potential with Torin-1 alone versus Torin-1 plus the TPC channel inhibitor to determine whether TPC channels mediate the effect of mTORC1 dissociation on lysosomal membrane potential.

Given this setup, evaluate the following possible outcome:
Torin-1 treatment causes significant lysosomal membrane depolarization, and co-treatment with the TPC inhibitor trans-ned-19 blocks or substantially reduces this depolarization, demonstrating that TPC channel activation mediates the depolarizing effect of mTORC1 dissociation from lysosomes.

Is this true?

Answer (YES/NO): YES